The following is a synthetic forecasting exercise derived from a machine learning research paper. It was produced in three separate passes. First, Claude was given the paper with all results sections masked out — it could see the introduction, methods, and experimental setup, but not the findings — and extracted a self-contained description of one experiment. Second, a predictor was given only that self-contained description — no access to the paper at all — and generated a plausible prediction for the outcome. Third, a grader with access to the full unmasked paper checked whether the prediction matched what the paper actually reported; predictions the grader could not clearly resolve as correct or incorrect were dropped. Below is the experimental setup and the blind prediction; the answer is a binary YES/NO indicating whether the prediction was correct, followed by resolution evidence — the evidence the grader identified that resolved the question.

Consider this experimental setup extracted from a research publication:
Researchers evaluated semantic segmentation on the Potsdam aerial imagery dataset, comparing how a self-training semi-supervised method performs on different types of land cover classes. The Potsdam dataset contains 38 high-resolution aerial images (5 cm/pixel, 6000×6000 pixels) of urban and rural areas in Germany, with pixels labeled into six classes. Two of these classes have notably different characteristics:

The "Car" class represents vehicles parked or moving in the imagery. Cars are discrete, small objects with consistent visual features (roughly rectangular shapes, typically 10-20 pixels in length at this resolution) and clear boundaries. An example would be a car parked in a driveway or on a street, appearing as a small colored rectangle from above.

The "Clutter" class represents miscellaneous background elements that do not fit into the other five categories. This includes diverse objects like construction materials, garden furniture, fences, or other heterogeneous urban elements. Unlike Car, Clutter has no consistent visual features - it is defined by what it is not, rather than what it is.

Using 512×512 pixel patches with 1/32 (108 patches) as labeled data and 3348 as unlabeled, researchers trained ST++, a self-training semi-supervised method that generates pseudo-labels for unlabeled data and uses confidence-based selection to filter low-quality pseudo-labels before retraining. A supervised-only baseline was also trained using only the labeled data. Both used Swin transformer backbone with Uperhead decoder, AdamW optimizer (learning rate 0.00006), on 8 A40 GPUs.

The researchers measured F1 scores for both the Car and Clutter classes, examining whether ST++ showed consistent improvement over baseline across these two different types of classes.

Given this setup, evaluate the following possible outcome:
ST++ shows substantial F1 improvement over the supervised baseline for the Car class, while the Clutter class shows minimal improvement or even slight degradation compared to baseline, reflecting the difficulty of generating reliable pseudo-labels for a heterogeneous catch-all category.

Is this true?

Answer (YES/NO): NO